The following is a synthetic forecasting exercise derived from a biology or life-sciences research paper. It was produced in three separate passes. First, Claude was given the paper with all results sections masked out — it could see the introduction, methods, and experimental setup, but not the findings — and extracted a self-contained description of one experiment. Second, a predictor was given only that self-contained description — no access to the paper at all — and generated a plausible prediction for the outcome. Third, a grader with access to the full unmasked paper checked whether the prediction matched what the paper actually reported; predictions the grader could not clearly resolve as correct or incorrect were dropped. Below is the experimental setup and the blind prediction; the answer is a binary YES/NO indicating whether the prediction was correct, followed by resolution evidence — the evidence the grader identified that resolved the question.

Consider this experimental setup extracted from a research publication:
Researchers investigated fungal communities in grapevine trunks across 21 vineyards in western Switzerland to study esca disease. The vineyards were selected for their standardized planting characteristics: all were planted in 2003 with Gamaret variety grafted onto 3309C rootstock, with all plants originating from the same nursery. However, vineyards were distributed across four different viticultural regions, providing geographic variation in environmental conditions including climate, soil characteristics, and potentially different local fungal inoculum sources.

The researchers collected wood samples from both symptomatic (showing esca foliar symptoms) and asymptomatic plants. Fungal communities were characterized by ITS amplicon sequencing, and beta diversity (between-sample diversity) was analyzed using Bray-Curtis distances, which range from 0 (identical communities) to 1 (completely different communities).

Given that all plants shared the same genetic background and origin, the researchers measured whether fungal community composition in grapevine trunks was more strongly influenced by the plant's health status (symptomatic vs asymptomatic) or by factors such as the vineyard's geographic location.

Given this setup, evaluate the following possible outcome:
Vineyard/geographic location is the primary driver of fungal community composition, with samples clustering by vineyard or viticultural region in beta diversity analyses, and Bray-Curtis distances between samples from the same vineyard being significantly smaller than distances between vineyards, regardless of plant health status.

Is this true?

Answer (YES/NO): NO